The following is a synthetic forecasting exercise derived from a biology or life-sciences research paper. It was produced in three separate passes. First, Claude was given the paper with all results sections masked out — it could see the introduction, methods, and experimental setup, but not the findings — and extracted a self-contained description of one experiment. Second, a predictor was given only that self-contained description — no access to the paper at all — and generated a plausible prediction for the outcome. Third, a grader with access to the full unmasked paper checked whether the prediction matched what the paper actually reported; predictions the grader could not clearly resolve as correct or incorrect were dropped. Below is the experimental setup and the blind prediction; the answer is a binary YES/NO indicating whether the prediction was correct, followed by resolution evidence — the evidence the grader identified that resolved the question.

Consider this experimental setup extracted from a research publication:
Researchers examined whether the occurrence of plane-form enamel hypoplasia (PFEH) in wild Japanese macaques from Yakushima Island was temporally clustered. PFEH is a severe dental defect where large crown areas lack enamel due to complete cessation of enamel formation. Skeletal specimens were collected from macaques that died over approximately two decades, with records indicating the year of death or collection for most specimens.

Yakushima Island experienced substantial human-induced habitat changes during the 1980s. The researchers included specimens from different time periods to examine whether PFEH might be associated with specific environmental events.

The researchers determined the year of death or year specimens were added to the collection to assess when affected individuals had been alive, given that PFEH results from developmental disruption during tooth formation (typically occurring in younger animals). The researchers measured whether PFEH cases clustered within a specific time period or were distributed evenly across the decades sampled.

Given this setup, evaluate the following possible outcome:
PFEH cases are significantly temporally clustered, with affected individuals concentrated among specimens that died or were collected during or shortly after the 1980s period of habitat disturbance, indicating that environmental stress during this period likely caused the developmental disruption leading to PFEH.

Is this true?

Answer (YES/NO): YES